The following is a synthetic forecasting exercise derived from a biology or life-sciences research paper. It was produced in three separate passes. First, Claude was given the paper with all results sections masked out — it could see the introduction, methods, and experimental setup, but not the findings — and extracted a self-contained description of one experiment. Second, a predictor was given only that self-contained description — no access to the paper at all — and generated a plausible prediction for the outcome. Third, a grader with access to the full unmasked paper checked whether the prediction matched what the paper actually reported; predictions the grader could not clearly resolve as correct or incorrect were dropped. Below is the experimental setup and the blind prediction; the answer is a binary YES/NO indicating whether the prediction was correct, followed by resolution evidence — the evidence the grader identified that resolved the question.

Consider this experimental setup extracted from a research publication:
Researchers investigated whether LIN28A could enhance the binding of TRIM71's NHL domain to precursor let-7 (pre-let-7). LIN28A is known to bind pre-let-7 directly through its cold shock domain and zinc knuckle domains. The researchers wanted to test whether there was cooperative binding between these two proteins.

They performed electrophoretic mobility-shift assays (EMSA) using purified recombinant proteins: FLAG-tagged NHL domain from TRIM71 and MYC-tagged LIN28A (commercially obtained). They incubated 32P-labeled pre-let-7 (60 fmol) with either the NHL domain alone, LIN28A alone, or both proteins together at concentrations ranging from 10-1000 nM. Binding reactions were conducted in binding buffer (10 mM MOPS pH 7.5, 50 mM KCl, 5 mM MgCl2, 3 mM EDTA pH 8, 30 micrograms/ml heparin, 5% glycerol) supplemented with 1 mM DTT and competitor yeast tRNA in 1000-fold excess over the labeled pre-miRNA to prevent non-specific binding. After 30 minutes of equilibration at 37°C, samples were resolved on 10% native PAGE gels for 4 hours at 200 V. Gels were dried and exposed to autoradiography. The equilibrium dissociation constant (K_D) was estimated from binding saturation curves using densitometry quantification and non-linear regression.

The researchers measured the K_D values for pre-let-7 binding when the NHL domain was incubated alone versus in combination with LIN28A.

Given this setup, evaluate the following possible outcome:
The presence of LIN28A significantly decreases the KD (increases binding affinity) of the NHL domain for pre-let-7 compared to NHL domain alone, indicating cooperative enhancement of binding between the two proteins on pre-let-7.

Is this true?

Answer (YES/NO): NO